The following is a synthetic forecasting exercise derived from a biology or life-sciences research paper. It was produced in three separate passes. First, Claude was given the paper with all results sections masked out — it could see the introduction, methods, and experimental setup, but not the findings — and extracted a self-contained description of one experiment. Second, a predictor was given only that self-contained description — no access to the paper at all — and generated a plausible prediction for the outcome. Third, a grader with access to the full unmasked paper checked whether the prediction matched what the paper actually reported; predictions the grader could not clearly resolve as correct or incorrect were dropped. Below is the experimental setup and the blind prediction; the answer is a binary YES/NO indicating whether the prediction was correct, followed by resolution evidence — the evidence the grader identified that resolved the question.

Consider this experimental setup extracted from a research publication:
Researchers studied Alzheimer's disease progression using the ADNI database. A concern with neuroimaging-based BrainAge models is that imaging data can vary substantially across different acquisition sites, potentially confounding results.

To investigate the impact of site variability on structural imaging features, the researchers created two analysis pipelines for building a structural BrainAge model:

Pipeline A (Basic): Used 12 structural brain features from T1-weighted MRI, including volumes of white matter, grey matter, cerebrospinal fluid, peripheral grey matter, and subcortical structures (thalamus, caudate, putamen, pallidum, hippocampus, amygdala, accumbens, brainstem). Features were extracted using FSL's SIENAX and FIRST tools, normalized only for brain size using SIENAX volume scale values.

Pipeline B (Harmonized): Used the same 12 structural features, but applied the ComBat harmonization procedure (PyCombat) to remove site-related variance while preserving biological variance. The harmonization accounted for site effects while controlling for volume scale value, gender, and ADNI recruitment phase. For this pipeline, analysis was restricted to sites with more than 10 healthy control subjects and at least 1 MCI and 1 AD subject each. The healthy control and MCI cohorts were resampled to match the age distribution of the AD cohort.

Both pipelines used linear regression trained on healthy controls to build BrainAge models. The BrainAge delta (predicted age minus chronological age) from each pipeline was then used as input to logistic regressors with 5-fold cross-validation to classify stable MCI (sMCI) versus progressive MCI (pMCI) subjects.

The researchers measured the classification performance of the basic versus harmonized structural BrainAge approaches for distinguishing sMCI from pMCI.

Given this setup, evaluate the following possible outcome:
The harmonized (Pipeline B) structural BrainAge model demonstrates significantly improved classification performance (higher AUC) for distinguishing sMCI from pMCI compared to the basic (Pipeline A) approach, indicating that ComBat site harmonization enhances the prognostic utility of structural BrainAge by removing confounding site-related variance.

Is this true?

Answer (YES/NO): NO